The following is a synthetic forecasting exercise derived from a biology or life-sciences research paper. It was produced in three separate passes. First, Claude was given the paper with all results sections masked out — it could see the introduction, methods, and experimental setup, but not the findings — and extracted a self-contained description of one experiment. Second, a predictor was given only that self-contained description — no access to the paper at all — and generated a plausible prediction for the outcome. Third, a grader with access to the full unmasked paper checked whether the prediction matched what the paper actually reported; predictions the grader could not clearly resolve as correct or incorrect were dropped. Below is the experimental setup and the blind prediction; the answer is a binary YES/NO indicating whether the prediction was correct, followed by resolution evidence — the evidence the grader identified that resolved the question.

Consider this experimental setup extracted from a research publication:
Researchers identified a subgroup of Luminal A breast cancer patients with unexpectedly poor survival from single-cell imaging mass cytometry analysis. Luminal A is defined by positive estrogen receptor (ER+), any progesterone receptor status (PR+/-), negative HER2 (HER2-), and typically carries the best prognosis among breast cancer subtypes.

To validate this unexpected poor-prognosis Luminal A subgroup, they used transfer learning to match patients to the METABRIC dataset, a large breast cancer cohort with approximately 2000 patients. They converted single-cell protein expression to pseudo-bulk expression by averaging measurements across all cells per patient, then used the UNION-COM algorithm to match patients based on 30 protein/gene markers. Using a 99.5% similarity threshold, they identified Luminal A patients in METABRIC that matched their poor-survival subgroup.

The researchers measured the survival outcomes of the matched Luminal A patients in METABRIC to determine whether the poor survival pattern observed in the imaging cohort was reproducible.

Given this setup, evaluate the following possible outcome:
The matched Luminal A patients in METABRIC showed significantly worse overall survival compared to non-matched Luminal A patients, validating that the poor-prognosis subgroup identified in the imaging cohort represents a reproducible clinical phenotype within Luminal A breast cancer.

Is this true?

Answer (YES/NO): YES